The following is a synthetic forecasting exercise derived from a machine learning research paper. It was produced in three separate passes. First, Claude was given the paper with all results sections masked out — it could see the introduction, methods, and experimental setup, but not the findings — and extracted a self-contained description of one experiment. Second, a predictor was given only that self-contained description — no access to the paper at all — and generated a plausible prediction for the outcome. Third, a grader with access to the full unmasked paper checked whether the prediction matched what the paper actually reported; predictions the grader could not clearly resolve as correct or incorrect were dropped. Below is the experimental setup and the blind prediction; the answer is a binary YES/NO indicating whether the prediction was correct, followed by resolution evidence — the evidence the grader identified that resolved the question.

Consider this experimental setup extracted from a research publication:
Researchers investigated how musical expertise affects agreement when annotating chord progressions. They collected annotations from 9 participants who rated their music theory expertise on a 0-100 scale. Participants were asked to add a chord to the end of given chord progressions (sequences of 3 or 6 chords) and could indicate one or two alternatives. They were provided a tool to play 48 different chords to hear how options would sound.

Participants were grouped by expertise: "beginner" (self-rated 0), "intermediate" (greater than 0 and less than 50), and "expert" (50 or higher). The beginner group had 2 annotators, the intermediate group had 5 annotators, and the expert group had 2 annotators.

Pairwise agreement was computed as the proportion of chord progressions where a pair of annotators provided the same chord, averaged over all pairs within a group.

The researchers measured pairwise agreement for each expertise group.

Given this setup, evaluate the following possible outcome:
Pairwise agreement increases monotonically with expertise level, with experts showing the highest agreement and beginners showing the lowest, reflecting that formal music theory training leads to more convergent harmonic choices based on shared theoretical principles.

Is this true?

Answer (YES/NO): NO